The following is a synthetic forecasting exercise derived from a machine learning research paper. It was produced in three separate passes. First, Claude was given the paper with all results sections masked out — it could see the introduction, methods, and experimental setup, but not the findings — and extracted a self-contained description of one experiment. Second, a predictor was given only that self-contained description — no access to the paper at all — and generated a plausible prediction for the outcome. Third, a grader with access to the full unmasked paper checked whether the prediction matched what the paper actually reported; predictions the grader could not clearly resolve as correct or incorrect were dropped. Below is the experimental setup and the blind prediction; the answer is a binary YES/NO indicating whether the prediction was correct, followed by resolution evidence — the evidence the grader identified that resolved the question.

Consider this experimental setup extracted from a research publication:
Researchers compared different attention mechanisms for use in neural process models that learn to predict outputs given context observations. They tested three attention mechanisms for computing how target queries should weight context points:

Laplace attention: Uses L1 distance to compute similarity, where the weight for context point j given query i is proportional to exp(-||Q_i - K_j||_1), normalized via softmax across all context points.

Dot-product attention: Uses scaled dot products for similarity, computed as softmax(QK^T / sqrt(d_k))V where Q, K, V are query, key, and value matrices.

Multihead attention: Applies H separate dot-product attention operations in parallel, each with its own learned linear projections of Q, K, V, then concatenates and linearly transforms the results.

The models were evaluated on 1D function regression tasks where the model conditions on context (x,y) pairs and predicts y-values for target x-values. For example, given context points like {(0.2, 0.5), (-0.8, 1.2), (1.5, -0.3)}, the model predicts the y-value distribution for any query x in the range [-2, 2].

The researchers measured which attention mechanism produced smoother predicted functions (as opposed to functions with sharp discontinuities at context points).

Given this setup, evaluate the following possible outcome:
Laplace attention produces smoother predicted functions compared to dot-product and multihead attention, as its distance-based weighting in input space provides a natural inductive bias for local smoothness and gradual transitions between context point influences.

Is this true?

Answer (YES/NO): NO